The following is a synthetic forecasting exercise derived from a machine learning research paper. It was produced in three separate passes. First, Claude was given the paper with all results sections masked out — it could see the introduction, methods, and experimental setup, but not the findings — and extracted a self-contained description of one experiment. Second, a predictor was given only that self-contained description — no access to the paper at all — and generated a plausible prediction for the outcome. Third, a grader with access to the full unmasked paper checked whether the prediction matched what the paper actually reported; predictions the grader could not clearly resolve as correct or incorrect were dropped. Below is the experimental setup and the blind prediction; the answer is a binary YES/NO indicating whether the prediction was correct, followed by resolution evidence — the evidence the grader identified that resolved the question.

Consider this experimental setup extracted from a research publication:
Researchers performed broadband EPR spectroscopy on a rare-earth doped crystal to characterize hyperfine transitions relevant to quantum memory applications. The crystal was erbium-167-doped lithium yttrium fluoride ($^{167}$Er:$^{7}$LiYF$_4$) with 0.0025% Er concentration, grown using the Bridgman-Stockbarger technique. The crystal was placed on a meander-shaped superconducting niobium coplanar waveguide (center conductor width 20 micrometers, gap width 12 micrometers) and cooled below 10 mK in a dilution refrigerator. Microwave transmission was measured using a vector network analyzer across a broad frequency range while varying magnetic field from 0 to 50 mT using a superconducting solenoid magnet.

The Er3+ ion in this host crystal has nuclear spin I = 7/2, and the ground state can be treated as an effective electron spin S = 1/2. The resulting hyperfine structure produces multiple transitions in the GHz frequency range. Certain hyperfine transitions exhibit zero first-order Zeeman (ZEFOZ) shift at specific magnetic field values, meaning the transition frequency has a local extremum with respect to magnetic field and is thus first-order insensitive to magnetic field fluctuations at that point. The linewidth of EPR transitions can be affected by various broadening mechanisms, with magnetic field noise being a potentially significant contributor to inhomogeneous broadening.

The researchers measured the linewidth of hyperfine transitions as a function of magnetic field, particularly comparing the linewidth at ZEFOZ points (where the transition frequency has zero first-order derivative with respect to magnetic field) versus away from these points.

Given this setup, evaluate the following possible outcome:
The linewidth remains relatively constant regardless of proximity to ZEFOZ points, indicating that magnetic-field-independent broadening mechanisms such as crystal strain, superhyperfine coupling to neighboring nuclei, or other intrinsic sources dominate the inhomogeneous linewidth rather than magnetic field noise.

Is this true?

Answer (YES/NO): NO